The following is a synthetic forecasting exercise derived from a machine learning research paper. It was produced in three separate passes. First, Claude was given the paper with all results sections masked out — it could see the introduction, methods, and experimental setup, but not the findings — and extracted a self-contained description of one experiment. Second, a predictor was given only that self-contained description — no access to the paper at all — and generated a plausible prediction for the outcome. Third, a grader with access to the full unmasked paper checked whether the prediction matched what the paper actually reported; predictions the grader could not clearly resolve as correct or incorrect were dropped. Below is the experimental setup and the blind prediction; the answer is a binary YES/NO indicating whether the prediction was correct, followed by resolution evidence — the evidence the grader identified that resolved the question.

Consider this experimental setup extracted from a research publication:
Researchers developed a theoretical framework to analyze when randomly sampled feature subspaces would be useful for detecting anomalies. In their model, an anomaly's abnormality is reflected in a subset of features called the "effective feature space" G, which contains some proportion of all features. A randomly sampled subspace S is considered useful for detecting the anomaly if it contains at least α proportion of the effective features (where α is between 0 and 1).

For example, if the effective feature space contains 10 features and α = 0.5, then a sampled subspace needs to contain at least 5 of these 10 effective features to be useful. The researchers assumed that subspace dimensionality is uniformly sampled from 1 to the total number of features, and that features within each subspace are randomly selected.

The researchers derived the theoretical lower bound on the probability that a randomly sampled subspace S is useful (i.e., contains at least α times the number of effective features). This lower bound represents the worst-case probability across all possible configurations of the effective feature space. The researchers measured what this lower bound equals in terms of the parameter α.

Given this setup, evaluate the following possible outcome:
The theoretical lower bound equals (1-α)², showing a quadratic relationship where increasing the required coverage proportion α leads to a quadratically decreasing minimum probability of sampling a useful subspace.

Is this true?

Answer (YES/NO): NO